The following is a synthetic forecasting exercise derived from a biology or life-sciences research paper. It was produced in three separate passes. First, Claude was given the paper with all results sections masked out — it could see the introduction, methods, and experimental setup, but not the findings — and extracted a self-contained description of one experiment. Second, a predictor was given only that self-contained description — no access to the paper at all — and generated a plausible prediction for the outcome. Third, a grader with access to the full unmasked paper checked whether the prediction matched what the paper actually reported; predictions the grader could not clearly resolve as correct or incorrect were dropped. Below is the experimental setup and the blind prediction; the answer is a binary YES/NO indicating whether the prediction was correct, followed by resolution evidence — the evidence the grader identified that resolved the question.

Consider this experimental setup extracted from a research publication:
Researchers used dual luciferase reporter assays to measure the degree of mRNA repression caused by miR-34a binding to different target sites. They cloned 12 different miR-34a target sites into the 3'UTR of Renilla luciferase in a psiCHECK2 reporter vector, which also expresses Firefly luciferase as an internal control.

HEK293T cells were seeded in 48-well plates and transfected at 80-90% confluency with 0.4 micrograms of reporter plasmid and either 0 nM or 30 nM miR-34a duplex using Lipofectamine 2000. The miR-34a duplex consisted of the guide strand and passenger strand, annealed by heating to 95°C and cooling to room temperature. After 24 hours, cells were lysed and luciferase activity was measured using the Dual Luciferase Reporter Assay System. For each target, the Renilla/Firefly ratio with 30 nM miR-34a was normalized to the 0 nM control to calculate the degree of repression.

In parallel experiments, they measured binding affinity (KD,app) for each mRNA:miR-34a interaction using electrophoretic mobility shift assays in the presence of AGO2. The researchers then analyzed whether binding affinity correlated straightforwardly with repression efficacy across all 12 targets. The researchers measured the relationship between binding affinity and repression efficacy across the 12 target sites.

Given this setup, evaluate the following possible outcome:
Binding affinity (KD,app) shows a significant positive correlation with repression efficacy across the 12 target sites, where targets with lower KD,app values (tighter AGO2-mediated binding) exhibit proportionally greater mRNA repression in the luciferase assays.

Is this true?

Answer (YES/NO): NO